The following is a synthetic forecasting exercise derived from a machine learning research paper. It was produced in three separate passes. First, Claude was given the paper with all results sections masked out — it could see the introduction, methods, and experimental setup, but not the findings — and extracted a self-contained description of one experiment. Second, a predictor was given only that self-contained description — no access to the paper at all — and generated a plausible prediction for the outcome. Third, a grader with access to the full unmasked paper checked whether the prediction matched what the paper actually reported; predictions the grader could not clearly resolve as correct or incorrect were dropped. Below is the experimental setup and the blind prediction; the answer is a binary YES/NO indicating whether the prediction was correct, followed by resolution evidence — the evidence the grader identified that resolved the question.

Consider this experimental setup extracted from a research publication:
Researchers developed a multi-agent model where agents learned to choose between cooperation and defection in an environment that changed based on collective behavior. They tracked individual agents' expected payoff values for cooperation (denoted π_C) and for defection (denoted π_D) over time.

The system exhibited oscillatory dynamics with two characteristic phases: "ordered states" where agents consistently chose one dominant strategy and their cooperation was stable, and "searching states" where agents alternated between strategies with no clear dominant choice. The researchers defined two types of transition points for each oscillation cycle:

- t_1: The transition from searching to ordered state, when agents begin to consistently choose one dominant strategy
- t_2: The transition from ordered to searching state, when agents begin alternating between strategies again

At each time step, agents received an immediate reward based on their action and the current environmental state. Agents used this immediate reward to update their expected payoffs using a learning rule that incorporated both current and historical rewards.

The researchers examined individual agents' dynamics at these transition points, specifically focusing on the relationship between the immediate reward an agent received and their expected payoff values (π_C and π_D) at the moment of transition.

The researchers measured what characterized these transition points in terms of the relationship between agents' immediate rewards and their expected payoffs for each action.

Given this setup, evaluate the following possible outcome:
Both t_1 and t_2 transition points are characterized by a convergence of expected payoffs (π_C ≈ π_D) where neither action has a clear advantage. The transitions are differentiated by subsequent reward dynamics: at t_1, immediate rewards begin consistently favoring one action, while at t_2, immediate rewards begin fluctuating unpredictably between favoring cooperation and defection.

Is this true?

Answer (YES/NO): NO